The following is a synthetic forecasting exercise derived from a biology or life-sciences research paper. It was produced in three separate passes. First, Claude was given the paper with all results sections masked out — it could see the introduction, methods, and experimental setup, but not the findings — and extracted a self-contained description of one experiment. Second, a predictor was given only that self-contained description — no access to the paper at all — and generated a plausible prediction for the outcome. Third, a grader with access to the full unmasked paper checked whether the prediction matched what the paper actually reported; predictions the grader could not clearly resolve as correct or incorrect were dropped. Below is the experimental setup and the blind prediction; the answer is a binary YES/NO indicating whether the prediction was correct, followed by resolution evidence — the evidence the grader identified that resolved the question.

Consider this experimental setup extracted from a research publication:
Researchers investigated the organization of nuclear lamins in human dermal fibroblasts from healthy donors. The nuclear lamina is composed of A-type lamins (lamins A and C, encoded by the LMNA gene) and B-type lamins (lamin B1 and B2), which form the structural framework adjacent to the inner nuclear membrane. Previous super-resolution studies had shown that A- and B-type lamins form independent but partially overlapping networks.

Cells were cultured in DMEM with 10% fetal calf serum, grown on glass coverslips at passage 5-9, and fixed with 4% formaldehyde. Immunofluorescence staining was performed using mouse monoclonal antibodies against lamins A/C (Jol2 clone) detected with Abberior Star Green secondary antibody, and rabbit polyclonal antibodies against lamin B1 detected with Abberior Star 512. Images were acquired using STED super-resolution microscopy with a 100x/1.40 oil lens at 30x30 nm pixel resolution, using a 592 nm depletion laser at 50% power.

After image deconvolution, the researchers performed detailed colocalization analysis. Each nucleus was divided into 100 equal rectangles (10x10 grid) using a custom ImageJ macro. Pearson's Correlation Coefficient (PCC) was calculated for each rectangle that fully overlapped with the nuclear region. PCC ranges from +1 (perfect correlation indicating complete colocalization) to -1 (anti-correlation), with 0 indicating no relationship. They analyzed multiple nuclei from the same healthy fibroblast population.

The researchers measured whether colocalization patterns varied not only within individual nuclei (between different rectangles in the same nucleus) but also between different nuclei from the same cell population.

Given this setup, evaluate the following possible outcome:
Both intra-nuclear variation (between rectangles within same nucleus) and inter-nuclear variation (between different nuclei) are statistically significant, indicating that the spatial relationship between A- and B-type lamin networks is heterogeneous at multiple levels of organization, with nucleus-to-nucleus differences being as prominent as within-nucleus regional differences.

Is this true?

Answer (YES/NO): NO